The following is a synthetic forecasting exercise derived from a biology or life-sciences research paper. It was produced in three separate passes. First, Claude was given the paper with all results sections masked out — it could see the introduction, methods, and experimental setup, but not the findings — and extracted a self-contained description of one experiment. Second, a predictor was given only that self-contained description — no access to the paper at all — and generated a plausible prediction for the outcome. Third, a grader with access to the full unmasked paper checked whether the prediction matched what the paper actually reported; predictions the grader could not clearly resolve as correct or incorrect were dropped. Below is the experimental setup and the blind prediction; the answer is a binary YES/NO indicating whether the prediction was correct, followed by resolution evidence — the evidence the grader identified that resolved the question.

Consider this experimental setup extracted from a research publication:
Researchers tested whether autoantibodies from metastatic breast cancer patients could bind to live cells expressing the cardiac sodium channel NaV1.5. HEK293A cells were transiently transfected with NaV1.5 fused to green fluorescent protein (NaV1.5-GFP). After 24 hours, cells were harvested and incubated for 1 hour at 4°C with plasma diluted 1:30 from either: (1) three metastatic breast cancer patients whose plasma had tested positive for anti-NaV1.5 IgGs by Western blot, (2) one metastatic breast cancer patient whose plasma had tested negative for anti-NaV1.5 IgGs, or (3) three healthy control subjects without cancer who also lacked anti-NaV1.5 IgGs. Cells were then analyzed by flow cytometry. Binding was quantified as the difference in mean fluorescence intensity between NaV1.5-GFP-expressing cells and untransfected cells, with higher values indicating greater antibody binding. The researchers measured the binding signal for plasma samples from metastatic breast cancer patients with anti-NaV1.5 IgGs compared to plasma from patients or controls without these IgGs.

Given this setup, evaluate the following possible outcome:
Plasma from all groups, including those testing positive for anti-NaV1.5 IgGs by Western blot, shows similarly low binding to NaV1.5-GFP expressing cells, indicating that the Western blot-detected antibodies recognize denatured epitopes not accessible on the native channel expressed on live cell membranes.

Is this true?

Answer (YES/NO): NO